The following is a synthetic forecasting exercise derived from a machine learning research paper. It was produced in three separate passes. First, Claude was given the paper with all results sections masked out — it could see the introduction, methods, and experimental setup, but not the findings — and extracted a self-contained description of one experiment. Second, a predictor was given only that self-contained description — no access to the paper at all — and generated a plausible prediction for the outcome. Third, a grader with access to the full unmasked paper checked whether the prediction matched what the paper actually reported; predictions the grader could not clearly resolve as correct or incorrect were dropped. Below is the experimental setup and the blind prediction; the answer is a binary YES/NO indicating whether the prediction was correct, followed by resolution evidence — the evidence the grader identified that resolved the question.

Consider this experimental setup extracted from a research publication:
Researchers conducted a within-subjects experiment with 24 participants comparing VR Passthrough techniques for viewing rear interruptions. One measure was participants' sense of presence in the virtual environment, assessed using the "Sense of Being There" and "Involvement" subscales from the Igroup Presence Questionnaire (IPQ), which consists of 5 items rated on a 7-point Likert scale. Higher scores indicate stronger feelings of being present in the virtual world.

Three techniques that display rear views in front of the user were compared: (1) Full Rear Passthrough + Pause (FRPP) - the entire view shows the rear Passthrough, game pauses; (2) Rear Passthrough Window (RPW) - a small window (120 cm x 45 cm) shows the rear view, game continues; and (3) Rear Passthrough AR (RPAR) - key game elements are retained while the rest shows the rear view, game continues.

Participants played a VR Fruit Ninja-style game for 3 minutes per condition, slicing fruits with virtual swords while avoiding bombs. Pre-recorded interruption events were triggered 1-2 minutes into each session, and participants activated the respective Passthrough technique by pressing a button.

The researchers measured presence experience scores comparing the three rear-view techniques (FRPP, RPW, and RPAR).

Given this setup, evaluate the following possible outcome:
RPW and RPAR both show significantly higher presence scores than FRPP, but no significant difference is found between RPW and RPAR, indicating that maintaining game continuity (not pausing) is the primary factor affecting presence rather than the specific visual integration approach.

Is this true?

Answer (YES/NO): NO